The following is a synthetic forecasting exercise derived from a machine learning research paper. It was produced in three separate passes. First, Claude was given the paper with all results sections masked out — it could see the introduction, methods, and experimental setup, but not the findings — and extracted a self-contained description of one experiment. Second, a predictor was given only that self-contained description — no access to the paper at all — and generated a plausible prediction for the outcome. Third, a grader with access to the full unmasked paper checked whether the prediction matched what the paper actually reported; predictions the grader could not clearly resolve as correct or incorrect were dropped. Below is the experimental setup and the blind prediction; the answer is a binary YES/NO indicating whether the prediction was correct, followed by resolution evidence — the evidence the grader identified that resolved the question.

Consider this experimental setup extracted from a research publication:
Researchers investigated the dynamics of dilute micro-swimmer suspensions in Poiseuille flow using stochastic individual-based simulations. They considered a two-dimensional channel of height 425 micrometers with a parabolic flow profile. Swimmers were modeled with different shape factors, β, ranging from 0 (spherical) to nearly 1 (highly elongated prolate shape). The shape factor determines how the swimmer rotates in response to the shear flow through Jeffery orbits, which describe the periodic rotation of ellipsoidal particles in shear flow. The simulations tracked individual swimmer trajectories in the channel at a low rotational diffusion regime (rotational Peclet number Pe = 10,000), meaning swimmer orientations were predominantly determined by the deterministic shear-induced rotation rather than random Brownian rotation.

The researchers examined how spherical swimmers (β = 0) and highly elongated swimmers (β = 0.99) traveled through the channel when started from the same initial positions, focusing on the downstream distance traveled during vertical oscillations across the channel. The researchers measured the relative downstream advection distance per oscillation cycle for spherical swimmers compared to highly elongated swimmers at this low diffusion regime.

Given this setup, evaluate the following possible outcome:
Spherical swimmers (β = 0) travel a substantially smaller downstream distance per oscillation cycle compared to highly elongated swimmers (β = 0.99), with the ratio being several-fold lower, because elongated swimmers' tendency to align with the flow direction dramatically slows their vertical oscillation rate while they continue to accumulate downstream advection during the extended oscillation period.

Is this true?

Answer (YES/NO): YES